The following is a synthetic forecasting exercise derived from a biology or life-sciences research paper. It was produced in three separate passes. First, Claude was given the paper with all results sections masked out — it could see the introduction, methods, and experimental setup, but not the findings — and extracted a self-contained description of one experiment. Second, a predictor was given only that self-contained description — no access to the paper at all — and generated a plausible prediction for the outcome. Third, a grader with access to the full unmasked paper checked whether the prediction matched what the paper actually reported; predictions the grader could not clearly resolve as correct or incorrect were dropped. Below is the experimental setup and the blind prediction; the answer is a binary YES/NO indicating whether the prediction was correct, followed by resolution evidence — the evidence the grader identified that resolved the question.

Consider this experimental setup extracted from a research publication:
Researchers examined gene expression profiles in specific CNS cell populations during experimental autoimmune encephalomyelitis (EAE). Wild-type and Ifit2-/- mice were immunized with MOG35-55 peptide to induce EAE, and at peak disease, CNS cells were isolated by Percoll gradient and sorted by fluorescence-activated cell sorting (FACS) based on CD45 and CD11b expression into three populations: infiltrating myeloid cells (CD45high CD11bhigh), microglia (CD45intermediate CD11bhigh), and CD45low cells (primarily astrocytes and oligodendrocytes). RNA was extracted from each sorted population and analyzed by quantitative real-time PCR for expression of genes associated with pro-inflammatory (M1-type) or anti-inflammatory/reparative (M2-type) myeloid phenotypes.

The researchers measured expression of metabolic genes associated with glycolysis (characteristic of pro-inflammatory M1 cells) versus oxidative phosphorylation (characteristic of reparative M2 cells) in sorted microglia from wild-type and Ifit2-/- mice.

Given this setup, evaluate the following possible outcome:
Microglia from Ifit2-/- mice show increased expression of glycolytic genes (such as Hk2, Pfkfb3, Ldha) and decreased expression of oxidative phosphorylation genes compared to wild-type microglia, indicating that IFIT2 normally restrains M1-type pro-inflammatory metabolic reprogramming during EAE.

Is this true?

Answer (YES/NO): YES